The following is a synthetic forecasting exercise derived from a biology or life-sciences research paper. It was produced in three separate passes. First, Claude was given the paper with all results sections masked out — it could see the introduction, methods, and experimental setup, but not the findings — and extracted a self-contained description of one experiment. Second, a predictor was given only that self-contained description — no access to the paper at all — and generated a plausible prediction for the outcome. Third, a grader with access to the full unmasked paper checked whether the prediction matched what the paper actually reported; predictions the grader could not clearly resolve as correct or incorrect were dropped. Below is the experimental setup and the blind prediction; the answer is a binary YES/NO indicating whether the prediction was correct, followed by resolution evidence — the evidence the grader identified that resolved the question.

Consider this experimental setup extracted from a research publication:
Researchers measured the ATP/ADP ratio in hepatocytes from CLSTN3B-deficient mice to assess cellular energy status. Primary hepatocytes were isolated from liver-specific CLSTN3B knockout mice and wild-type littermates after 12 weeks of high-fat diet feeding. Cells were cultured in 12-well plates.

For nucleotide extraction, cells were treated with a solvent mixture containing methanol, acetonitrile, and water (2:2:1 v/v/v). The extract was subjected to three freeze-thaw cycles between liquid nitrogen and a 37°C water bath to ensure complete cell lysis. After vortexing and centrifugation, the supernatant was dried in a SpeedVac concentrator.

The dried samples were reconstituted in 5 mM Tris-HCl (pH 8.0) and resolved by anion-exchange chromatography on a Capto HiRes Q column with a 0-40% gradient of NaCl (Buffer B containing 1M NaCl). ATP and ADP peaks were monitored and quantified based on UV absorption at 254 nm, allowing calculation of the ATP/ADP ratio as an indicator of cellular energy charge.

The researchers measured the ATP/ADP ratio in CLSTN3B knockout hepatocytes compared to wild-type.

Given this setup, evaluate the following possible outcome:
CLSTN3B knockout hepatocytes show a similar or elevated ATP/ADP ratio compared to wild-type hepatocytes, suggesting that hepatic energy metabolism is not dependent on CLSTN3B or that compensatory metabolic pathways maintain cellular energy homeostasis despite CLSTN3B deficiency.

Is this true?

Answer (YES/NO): YES